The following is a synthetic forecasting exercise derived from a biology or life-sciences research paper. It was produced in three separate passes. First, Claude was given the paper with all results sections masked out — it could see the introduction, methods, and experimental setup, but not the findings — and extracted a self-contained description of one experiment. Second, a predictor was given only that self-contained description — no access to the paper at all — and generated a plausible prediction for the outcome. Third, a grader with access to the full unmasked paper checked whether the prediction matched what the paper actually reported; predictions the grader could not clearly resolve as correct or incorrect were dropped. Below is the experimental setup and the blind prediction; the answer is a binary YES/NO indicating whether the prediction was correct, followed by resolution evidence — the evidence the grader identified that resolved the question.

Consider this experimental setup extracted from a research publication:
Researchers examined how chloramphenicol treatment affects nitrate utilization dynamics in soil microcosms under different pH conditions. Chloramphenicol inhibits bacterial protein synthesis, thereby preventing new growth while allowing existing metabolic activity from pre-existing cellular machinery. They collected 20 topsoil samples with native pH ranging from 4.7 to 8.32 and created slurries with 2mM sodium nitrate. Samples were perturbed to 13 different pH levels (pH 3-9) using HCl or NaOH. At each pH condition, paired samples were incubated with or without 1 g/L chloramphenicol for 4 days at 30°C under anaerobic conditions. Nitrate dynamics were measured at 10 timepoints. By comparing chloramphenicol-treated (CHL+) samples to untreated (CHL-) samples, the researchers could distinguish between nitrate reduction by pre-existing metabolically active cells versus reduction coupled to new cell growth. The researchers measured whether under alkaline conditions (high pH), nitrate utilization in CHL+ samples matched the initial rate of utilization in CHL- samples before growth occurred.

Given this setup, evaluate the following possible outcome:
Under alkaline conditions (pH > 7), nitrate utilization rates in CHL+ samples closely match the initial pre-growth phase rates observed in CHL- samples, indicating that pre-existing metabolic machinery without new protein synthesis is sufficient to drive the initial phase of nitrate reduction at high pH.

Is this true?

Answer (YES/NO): NO